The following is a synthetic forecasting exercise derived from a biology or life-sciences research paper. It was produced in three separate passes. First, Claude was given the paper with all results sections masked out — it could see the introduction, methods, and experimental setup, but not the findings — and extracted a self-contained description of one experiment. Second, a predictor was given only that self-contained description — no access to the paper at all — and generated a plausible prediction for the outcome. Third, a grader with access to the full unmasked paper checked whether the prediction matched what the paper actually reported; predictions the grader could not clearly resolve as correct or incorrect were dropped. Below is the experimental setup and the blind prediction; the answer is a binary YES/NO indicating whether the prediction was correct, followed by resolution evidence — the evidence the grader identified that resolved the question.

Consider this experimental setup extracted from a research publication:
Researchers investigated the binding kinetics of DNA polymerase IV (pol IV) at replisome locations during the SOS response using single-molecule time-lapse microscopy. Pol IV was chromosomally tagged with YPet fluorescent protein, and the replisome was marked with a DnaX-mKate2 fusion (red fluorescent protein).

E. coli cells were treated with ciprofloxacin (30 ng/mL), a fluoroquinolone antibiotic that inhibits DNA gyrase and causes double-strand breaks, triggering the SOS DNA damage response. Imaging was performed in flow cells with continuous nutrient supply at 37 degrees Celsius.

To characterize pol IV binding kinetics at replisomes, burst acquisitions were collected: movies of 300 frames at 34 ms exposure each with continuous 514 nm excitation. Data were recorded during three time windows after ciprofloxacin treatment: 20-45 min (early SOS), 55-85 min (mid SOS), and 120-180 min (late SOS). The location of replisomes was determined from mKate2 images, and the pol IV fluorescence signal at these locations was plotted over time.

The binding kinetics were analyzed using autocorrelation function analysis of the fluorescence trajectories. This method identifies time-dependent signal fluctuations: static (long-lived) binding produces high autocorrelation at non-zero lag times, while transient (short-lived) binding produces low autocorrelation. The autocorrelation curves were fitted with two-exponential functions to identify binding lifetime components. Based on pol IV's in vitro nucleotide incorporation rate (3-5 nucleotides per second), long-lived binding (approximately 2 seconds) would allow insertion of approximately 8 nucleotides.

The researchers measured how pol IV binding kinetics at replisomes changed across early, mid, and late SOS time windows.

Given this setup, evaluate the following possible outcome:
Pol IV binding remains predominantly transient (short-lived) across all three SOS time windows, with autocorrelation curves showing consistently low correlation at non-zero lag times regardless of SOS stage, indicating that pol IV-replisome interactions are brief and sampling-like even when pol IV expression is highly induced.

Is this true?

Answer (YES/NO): NO